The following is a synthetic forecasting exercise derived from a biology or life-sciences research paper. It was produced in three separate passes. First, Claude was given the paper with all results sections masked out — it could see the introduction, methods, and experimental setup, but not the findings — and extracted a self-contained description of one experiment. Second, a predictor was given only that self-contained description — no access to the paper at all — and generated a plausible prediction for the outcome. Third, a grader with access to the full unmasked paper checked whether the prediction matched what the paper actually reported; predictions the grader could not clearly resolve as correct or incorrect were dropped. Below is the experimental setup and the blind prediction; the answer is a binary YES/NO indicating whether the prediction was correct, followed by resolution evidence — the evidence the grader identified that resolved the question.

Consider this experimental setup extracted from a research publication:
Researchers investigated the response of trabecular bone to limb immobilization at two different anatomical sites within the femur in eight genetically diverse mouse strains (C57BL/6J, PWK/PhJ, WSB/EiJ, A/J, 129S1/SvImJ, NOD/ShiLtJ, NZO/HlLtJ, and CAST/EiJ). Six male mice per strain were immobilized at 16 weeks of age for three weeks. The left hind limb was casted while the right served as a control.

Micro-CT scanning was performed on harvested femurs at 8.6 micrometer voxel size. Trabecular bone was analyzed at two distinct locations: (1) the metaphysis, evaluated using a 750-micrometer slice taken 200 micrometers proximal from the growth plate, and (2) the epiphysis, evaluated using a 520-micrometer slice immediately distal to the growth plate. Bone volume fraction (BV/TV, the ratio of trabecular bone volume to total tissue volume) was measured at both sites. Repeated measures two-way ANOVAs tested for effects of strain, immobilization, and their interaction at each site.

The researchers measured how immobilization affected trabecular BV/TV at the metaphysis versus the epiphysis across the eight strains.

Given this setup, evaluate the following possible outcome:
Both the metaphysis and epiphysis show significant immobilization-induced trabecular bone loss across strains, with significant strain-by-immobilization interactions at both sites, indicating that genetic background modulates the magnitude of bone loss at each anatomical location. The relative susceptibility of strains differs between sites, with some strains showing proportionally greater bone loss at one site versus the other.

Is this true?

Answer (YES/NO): NO